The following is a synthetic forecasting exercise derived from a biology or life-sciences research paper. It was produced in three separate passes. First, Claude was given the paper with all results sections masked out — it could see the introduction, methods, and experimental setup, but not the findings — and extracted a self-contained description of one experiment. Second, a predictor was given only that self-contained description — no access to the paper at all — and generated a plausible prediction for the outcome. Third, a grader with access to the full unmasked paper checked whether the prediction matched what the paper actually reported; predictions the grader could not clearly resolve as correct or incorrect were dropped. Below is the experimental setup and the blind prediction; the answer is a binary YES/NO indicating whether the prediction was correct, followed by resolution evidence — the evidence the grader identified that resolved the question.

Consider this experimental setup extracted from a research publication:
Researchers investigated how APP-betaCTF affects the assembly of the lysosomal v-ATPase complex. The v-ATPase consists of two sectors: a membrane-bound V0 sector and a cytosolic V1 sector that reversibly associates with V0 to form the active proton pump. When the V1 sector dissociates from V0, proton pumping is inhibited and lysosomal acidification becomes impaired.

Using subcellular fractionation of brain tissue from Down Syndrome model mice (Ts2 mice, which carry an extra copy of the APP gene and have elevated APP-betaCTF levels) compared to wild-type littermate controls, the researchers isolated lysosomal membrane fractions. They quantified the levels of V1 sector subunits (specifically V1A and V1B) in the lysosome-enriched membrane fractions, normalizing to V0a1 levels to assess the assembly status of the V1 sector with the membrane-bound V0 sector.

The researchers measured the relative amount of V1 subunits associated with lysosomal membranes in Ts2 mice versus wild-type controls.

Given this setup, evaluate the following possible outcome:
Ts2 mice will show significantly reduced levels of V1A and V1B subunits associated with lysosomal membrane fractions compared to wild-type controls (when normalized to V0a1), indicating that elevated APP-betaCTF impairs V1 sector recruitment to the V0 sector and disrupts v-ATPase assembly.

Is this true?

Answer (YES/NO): NO